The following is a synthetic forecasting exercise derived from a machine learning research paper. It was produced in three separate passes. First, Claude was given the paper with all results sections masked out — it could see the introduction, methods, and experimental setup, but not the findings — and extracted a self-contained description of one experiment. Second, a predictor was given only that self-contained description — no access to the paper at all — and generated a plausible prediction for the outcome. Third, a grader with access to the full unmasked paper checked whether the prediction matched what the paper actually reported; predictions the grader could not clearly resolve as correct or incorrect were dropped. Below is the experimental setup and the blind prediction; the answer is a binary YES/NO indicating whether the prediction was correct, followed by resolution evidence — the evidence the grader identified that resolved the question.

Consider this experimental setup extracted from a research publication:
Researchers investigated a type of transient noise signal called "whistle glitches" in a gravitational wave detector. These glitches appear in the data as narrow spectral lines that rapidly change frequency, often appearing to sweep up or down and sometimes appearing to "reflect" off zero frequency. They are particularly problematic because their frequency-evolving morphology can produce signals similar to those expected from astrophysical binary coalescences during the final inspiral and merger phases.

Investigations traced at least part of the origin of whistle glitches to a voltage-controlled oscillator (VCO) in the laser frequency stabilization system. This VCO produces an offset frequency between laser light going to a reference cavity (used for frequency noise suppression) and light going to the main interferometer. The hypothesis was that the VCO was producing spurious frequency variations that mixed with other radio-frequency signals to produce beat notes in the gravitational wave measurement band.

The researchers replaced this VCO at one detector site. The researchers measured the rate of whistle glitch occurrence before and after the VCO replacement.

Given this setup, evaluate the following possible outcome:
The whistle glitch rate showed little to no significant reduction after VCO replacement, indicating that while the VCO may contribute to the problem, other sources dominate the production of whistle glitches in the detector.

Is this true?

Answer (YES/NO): NO